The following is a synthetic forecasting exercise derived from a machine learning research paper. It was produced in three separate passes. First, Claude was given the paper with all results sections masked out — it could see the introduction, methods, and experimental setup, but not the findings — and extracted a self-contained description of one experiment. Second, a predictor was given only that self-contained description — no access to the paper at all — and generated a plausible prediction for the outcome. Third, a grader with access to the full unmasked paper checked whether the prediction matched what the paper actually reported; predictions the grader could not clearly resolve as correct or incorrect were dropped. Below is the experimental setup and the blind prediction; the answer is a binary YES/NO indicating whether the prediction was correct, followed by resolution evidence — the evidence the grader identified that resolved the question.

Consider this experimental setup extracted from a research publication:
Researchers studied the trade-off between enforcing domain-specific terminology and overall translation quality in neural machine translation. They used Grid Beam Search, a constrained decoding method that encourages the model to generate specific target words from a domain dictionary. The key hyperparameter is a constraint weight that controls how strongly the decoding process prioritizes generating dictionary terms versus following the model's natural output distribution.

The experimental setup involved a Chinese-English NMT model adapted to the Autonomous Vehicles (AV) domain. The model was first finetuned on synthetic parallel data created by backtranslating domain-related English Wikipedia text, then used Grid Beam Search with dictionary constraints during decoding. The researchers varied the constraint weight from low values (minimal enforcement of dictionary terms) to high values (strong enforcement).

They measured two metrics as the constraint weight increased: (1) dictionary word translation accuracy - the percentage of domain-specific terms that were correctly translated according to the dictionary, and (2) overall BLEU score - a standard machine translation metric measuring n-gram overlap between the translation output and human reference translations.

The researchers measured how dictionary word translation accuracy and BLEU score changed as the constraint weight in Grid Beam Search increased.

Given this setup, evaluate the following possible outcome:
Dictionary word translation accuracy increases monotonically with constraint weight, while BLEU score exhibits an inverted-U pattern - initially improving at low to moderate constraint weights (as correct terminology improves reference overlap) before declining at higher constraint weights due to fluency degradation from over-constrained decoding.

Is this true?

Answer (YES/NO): NO